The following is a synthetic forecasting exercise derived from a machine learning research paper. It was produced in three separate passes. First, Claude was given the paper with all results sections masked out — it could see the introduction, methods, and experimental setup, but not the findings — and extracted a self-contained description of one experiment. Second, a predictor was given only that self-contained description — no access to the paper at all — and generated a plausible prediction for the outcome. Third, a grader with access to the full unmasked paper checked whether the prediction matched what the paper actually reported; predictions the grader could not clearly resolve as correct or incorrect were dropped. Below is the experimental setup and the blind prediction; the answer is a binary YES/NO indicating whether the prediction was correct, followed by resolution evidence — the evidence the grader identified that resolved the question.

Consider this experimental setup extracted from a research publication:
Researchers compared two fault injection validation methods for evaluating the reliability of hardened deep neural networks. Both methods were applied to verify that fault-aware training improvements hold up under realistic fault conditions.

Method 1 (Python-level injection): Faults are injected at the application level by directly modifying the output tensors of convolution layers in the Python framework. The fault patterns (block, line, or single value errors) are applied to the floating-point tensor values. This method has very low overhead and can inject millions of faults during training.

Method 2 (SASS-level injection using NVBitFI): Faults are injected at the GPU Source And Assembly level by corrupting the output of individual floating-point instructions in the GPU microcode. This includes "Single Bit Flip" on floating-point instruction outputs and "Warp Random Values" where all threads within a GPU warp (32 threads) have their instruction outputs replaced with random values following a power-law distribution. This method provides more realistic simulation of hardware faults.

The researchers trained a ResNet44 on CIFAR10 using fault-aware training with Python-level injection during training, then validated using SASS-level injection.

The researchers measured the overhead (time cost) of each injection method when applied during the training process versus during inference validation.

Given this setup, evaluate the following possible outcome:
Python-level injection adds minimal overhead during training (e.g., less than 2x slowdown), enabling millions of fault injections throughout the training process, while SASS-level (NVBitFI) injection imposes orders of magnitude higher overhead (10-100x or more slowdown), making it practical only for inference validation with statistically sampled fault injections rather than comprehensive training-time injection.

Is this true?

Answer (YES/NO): YES